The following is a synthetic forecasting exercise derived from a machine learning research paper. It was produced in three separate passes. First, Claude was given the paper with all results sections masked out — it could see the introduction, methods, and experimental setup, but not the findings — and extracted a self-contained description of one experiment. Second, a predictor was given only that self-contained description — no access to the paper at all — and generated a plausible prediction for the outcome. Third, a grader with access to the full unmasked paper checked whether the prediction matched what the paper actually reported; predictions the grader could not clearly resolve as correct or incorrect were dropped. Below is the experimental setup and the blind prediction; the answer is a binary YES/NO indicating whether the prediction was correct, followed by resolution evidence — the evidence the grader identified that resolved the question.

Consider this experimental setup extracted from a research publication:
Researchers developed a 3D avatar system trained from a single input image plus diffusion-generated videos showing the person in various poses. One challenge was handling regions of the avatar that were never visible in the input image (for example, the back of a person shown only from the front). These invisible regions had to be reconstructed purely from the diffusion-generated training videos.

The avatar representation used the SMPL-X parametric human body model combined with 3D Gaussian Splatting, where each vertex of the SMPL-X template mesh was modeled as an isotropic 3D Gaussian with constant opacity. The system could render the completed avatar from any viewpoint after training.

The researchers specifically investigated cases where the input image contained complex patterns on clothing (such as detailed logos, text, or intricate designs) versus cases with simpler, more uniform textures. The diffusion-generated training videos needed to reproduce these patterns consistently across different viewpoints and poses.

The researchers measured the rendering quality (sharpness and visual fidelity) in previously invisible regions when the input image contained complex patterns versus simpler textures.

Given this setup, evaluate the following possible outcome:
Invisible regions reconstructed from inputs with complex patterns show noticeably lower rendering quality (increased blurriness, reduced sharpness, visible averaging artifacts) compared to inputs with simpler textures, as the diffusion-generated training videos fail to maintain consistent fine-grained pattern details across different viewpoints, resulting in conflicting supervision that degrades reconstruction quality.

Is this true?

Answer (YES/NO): YES